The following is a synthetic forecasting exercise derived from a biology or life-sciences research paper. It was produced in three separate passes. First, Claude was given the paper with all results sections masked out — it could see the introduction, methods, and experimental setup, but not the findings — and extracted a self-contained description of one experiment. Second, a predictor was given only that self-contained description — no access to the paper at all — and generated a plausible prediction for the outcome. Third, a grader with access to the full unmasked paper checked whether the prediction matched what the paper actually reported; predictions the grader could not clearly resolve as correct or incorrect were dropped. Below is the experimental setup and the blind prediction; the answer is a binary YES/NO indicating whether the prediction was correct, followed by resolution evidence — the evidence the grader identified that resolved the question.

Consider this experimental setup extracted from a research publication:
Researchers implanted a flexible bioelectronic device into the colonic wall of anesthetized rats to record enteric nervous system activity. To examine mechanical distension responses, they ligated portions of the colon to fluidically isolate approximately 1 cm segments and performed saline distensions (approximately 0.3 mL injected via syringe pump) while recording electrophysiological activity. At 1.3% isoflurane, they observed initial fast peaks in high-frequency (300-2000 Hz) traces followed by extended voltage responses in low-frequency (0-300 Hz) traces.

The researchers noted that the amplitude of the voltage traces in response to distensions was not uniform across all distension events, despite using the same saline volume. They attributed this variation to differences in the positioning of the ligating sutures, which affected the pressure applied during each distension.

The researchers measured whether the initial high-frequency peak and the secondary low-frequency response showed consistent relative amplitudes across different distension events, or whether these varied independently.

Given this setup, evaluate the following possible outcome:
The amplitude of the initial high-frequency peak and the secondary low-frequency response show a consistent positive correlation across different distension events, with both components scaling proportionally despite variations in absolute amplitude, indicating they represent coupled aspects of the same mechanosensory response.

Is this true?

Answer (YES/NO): NO